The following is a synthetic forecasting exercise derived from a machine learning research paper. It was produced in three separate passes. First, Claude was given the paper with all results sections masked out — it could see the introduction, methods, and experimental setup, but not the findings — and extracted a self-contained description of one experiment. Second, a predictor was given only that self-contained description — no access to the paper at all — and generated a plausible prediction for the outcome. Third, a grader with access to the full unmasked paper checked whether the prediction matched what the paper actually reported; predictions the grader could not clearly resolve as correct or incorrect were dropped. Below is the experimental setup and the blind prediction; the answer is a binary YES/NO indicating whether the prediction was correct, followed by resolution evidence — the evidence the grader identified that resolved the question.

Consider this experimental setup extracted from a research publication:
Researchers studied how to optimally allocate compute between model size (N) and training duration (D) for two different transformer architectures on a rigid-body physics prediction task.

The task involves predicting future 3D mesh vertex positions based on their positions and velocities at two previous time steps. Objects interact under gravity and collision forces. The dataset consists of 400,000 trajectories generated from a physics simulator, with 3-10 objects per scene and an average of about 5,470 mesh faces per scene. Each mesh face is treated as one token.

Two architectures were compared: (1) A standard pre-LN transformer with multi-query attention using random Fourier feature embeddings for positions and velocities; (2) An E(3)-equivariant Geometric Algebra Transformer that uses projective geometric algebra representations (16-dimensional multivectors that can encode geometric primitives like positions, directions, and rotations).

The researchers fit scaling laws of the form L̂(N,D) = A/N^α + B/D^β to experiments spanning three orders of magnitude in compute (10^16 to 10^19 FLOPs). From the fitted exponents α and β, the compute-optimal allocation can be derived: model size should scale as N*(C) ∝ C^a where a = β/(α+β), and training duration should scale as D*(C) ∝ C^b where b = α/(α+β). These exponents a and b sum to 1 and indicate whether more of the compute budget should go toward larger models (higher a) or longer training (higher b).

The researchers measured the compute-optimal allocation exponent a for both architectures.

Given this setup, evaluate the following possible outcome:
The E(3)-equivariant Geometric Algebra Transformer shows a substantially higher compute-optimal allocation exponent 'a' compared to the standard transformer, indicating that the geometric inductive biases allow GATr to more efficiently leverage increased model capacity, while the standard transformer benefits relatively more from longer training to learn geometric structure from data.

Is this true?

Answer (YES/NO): YES